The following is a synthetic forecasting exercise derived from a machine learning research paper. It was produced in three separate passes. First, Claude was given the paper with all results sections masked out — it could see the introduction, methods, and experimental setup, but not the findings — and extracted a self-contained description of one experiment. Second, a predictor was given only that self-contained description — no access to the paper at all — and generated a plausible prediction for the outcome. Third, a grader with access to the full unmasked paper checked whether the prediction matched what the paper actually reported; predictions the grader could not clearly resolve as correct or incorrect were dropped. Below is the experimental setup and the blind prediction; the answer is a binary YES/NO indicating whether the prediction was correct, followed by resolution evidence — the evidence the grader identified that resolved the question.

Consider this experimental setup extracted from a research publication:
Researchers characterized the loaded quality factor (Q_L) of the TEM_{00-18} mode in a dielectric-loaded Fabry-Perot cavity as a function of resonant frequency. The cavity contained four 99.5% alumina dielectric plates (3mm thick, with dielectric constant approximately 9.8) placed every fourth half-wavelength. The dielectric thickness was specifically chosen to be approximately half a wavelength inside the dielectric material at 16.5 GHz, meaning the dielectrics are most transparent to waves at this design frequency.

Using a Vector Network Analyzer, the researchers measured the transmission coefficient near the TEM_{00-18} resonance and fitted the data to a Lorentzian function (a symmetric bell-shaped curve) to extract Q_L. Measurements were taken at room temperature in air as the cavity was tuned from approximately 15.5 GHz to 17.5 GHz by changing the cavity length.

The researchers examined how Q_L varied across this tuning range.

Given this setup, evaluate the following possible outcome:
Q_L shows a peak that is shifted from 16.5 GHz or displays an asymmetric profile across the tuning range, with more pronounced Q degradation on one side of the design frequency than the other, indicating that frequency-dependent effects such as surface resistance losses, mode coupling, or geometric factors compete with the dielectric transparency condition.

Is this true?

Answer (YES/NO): NO